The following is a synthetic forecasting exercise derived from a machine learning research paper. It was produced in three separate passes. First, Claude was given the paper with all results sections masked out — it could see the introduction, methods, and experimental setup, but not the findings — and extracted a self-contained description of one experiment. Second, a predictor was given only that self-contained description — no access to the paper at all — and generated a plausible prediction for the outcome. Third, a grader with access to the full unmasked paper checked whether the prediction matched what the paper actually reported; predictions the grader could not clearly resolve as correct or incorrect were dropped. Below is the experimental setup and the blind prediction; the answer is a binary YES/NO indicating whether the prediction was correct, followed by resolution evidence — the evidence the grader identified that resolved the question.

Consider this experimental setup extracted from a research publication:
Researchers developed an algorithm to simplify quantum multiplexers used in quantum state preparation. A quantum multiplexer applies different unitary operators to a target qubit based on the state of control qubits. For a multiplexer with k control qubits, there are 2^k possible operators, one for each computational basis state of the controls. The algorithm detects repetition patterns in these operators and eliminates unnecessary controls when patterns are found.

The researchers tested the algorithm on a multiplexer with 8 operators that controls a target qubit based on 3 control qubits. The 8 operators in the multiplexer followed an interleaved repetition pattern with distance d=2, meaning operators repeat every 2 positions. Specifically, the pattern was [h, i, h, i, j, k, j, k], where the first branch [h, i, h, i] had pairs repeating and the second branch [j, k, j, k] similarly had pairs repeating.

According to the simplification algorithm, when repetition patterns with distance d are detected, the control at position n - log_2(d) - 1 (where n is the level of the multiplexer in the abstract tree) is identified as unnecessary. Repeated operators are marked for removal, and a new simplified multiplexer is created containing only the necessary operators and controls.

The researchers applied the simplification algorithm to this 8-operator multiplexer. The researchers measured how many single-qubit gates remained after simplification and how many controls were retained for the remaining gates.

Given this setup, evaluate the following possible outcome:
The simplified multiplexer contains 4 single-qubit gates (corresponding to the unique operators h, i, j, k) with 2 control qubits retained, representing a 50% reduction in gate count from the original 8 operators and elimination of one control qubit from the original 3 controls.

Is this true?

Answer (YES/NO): YES